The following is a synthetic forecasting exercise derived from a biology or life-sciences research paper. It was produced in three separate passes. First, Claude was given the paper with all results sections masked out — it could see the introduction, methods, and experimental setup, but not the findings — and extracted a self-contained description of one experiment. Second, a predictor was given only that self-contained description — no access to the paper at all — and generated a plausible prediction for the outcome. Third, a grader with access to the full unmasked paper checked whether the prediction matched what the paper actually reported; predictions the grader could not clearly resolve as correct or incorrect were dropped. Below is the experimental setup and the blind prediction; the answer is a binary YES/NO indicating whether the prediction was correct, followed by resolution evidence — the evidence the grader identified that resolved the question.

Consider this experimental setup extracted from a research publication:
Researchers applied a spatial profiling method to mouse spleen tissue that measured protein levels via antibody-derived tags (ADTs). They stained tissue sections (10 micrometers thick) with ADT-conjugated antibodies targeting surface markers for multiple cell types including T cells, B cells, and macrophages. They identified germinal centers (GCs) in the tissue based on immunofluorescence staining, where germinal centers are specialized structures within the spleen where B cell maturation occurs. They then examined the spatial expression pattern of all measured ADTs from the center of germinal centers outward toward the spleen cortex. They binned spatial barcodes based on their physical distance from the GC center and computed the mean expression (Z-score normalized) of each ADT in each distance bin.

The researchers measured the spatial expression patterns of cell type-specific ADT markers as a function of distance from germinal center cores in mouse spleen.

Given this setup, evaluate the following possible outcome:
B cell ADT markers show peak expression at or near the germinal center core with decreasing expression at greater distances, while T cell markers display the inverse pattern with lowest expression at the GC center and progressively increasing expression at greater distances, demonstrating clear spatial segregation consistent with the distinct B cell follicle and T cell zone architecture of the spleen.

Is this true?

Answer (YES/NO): NO